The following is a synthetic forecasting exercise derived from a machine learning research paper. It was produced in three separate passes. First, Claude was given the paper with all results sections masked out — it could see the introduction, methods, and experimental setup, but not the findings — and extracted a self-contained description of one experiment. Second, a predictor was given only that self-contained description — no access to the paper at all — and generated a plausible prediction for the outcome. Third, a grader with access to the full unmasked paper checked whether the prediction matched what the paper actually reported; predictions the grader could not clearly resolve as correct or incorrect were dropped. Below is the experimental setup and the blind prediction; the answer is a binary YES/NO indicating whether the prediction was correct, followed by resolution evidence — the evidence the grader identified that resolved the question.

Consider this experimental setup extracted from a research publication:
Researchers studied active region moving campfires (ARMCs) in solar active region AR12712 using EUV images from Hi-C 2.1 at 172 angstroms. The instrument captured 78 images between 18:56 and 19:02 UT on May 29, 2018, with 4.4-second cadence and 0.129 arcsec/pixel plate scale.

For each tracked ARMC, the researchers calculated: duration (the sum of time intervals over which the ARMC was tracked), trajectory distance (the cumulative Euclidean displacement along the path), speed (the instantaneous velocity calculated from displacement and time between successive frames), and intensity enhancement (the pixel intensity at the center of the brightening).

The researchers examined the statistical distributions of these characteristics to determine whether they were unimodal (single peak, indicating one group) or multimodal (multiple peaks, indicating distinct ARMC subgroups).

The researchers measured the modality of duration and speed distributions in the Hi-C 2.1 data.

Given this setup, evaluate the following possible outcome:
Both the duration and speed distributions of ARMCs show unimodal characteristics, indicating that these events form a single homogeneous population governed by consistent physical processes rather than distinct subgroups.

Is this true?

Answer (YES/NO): NO